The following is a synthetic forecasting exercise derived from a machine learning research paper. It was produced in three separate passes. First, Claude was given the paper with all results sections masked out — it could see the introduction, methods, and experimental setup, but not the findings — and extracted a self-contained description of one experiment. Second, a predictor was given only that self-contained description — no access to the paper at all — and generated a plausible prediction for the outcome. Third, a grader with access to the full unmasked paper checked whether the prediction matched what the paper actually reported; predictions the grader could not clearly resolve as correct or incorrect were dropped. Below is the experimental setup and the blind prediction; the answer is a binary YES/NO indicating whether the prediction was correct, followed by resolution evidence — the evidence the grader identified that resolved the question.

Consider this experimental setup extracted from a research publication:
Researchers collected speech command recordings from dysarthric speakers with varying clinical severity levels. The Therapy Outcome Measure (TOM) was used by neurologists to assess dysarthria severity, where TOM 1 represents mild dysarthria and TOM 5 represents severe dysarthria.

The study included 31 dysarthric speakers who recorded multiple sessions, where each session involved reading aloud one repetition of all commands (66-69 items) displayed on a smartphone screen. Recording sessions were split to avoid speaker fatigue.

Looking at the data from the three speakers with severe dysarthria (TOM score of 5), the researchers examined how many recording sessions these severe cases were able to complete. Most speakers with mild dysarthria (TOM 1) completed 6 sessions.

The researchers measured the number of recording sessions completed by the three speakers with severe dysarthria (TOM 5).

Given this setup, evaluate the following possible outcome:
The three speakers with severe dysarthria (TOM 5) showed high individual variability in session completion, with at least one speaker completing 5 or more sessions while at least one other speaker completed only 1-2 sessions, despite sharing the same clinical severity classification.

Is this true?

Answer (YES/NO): YES